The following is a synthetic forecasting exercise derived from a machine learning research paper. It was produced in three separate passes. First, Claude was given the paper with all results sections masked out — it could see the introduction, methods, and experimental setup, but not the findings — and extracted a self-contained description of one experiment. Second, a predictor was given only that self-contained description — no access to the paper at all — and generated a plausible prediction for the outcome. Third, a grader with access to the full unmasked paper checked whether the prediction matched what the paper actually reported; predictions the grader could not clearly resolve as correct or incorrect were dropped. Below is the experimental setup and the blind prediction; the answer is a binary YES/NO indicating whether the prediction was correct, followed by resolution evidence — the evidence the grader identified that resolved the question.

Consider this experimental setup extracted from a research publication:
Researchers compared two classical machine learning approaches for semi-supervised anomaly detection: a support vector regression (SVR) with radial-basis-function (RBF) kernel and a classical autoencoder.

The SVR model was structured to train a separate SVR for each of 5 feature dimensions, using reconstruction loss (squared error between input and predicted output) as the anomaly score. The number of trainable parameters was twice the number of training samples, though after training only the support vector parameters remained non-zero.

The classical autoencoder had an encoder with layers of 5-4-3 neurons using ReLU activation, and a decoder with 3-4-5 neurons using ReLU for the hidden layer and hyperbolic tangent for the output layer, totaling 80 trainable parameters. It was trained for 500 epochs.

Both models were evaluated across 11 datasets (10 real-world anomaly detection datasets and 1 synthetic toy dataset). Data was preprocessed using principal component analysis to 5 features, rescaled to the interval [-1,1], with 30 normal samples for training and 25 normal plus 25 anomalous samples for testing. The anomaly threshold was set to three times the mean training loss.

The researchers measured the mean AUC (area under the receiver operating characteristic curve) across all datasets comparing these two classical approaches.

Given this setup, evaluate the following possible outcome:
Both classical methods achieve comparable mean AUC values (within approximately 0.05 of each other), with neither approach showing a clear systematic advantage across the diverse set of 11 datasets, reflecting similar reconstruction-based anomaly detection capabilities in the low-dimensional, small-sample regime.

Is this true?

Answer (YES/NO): NO